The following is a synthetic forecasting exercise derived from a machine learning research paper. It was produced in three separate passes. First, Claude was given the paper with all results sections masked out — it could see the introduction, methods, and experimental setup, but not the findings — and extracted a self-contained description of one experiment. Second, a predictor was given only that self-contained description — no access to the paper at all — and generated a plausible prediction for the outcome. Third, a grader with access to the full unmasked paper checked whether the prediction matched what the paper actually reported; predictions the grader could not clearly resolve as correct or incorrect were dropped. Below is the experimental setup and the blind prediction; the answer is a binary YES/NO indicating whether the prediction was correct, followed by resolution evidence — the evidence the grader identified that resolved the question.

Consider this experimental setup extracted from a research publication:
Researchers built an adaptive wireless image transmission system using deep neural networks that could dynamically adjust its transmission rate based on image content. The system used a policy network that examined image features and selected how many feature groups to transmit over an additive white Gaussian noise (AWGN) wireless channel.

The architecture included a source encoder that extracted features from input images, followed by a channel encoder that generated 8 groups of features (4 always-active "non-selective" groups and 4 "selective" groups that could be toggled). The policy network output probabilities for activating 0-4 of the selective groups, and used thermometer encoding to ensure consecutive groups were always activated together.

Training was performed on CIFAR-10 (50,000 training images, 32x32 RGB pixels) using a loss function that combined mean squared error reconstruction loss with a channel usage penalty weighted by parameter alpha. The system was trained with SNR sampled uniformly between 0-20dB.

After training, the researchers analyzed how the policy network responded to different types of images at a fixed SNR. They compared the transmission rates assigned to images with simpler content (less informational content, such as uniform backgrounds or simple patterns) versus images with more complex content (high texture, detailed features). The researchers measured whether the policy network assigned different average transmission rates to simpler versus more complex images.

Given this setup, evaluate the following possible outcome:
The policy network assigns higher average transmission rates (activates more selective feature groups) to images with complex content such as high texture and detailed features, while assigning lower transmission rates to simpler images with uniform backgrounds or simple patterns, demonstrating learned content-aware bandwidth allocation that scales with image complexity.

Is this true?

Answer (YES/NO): YES